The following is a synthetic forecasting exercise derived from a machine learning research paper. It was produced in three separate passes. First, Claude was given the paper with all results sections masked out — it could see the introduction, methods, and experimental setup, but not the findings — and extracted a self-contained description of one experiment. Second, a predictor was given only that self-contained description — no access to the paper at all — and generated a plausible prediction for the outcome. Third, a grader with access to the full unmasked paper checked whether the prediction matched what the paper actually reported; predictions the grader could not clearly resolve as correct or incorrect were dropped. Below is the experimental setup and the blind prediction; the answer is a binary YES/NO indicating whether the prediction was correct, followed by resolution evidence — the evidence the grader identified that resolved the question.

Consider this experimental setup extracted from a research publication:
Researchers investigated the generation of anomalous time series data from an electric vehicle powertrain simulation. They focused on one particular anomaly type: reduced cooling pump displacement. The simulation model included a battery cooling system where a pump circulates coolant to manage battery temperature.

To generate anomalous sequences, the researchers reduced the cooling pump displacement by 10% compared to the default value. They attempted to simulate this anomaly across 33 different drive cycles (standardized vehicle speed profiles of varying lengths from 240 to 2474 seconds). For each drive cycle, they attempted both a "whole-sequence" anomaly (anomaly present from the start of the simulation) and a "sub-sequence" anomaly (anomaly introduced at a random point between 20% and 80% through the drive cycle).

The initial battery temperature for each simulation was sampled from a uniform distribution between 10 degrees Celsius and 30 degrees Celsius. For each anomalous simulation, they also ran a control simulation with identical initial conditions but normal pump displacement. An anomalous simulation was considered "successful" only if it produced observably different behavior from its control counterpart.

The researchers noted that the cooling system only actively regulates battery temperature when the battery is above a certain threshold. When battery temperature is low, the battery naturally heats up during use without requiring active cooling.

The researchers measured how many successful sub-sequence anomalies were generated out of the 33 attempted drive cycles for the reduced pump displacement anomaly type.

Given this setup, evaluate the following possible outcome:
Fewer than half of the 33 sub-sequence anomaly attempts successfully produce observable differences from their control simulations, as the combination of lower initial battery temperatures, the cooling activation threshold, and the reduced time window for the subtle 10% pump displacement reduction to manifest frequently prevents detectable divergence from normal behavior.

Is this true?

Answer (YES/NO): YES